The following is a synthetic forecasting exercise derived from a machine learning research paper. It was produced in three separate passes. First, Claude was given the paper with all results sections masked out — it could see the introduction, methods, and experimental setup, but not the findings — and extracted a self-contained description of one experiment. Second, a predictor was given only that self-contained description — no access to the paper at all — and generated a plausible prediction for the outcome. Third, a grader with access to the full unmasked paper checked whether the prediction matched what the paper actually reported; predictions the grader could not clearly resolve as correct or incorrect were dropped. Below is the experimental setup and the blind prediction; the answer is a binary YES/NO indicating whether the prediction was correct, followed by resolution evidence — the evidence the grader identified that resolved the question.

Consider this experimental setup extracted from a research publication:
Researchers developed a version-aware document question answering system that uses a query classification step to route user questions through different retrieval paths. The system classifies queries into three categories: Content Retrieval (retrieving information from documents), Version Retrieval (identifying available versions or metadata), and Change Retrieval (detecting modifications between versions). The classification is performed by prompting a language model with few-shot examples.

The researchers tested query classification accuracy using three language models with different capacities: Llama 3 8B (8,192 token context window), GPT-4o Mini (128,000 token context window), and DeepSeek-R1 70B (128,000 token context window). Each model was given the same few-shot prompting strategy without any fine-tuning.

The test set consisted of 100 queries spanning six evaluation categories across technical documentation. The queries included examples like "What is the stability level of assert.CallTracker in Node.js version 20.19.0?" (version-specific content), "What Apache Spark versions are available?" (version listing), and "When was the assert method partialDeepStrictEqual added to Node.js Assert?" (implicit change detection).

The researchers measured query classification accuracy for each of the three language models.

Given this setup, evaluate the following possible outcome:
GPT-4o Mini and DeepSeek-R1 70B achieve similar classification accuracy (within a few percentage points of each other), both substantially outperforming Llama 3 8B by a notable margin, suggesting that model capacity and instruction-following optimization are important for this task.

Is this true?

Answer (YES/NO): YES